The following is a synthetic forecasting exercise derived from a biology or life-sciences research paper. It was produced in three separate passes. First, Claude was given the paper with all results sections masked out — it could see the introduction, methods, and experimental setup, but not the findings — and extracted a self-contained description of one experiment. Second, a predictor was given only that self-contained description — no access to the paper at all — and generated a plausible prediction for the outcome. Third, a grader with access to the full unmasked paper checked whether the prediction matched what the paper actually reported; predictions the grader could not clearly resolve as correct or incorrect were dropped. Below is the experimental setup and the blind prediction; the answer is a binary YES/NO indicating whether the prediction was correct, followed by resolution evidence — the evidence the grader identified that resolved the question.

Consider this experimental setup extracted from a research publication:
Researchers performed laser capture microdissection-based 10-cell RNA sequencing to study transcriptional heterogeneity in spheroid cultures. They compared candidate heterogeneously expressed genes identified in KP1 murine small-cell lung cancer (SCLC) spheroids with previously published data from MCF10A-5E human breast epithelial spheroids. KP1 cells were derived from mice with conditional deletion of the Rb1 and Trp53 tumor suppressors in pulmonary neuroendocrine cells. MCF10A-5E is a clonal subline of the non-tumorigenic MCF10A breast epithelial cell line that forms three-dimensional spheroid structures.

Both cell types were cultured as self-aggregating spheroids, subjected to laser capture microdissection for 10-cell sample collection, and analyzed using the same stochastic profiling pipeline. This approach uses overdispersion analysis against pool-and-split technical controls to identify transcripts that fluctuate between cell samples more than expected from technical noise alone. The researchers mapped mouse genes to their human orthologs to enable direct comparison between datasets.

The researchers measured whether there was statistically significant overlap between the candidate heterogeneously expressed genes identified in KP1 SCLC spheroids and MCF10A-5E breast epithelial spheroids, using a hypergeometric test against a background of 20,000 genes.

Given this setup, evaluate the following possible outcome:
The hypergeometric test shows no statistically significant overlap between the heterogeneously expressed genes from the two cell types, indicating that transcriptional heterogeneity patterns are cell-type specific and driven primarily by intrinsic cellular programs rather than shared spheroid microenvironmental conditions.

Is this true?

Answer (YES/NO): NO